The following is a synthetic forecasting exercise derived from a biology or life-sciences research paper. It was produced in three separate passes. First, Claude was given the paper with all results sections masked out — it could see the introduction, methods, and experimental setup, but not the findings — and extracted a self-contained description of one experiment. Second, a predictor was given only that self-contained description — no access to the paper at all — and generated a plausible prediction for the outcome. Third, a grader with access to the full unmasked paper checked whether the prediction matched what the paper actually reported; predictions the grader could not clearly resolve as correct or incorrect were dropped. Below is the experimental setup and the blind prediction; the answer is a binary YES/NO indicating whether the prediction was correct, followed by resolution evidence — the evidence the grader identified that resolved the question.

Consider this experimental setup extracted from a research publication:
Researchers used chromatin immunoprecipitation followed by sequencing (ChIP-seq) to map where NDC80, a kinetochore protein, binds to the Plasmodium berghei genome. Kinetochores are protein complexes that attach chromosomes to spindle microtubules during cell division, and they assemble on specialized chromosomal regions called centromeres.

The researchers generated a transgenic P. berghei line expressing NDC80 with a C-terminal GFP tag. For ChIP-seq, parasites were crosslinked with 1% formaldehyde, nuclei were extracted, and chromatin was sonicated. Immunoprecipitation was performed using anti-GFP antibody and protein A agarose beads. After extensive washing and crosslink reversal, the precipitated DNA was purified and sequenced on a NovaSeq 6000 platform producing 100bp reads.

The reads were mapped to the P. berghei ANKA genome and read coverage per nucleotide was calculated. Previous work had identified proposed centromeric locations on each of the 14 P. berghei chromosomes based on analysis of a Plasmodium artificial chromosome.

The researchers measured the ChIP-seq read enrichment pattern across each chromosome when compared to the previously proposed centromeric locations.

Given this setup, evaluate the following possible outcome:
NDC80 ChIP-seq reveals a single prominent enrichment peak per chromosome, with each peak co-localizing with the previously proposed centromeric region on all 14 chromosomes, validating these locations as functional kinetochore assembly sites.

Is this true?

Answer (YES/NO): YES